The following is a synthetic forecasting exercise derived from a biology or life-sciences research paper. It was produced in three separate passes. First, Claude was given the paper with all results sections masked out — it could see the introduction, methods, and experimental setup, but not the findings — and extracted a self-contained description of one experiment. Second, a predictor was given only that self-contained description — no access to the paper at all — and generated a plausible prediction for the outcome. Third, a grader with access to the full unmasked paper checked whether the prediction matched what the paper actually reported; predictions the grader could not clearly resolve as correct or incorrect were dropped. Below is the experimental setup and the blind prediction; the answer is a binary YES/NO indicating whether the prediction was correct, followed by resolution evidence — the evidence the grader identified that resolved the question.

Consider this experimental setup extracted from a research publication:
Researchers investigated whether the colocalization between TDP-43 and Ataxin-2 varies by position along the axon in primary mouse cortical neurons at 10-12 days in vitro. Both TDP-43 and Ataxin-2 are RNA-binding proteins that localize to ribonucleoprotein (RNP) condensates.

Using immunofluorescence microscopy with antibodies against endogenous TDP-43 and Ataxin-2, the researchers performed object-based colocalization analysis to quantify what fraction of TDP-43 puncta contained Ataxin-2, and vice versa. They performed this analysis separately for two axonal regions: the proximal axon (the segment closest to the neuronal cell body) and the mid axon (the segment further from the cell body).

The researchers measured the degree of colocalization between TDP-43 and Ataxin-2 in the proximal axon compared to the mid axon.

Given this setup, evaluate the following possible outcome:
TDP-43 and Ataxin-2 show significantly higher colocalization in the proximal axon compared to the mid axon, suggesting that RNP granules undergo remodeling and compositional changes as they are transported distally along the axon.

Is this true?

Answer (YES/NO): YES